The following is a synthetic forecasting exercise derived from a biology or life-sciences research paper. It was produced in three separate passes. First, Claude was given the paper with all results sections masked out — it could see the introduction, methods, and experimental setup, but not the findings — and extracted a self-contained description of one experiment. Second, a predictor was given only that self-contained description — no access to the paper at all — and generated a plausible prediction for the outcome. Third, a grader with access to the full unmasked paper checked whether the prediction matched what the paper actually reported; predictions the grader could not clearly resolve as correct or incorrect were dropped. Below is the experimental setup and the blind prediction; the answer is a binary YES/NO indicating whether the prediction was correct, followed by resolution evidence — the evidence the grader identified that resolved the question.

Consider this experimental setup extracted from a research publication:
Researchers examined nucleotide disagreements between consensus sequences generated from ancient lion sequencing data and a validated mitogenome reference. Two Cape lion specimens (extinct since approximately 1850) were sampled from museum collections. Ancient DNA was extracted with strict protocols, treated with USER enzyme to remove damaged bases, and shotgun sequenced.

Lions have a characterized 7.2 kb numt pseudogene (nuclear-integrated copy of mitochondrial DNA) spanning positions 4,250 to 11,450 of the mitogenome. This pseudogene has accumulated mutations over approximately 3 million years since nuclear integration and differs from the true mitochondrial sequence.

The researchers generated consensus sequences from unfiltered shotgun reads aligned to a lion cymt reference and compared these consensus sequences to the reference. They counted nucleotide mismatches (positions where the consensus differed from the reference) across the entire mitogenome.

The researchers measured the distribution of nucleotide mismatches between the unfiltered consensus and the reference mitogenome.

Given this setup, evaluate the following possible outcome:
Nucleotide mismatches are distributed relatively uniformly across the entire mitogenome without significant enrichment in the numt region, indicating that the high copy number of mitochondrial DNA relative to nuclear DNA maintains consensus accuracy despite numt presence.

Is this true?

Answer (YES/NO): NO